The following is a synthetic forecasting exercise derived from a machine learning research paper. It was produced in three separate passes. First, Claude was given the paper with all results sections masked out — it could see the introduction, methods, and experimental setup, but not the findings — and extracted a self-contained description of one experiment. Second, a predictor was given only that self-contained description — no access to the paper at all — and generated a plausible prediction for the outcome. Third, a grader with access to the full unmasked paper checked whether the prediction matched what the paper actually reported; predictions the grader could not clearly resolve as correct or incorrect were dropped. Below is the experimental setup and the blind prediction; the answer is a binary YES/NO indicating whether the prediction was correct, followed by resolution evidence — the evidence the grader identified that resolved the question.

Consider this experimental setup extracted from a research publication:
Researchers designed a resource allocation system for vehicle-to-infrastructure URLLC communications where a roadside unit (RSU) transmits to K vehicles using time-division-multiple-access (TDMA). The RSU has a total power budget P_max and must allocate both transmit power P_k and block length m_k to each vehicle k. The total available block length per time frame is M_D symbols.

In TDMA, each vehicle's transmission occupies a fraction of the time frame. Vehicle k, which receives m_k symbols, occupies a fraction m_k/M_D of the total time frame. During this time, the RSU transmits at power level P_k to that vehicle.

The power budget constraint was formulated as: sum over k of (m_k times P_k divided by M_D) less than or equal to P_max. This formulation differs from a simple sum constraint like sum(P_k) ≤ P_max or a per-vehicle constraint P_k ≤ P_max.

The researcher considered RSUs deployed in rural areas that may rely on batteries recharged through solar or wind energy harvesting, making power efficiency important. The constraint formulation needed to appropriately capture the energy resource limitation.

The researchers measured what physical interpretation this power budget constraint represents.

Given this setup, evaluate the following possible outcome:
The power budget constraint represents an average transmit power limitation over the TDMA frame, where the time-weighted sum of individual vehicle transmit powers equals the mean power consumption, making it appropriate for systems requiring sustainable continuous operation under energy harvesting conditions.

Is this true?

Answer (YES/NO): YES